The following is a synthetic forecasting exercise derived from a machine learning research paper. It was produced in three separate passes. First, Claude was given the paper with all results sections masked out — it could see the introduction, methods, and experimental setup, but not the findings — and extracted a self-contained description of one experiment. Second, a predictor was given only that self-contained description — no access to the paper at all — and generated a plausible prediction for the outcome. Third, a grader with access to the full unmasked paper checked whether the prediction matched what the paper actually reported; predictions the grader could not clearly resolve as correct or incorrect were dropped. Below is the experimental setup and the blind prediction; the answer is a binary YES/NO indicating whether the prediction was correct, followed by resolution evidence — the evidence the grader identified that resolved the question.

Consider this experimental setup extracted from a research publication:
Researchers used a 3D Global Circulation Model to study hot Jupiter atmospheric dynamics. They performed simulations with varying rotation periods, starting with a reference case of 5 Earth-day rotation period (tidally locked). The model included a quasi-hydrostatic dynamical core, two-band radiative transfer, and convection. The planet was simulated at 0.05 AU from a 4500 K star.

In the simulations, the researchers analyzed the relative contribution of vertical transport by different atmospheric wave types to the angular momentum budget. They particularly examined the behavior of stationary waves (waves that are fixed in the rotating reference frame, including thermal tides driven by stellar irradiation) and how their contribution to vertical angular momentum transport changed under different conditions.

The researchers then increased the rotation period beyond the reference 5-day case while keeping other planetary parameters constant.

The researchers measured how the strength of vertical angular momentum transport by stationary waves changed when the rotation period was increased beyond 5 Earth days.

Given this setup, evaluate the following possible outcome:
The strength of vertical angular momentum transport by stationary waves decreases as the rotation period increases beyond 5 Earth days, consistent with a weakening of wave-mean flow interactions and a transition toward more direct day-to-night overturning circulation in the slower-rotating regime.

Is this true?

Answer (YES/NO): NO